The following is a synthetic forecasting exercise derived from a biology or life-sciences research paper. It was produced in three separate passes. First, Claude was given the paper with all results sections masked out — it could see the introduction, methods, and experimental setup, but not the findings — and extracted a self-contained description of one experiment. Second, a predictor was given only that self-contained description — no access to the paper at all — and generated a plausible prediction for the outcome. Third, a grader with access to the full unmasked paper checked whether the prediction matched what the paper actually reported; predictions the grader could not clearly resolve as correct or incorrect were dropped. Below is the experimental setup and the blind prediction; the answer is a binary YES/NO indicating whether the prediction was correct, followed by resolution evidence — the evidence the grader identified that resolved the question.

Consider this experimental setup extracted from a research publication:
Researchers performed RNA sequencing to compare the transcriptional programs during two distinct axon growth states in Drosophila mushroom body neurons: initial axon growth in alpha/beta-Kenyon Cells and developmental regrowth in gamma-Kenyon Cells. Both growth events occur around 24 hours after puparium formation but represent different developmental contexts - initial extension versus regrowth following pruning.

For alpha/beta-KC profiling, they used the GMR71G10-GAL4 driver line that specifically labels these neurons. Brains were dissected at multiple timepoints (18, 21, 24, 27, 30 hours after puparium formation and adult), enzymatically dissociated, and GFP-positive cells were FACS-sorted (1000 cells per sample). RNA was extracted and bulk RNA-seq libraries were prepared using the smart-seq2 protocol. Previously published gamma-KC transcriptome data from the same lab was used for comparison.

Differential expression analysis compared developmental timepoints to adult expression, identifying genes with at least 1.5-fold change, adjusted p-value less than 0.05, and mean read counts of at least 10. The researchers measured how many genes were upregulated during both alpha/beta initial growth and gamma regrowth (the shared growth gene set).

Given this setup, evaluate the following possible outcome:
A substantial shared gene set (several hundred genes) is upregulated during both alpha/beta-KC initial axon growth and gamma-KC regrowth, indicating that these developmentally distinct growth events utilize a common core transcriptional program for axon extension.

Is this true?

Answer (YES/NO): YES